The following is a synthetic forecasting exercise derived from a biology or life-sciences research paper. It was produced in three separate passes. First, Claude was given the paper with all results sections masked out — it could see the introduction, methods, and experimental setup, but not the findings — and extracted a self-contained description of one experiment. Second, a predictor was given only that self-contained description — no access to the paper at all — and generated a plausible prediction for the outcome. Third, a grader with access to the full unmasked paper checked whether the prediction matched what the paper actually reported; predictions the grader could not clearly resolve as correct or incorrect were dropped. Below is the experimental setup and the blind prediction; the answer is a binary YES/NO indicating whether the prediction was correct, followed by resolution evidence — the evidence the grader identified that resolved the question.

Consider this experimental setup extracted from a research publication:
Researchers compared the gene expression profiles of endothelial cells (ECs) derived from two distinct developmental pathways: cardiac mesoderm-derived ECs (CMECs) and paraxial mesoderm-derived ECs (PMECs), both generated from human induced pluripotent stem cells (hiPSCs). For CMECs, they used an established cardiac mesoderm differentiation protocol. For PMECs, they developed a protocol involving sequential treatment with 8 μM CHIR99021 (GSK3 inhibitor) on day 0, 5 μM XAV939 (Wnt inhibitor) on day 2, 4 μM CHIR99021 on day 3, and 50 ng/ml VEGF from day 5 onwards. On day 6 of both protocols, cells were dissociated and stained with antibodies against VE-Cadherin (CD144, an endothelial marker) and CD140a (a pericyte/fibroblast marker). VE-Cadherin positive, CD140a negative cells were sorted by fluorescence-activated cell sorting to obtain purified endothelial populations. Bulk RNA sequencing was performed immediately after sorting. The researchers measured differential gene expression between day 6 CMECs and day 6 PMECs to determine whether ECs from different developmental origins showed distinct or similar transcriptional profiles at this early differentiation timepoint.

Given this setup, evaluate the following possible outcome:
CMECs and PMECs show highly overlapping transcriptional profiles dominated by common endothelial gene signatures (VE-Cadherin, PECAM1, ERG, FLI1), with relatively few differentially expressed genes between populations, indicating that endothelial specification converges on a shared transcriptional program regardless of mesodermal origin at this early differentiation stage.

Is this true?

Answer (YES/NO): NO